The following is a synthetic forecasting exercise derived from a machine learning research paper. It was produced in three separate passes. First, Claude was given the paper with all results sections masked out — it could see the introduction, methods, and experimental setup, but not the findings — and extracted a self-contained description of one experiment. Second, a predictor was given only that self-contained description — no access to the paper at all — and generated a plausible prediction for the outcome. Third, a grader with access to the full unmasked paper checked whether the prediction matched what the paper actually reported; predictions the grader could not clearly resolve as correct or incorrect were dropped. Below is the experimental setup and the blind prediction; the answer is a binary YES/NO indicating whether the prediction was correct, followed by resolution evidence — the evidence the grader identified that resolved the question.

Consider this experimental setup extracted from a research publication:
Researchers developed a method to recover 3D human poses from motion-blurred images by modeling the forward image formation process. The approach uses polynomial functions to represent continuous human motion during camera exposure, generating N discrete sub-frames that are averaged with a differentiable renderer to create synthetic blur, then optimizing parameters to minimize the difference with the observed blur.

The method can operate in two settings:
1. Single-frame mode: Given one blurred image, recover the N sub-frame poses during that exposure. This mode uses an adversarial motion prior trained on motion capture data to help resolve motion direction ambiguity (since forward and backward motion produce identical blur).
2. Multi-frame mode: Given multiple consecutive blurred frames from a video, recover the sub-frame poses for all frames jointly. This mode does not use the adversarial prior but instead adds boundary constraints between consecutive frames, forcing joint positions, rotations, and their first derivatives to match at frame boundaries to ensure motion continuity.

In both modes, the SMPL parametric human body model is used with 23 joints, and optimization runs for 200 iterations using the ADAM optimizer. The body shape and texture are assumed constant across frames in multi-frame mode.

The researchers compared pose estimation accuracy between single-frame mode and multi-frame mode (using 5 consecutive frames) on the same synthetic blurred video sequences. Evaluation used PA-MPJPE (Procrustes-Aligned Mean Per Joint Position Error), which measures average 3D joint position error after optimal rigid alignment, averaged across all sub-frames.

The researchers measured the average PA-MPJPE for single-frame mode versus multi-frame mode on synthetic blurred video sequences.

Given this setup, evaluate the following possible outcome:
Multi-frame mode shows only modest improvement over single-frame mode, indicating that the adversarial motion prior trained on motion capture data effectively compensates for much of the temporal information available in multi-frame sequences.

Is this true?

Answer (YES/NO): NO